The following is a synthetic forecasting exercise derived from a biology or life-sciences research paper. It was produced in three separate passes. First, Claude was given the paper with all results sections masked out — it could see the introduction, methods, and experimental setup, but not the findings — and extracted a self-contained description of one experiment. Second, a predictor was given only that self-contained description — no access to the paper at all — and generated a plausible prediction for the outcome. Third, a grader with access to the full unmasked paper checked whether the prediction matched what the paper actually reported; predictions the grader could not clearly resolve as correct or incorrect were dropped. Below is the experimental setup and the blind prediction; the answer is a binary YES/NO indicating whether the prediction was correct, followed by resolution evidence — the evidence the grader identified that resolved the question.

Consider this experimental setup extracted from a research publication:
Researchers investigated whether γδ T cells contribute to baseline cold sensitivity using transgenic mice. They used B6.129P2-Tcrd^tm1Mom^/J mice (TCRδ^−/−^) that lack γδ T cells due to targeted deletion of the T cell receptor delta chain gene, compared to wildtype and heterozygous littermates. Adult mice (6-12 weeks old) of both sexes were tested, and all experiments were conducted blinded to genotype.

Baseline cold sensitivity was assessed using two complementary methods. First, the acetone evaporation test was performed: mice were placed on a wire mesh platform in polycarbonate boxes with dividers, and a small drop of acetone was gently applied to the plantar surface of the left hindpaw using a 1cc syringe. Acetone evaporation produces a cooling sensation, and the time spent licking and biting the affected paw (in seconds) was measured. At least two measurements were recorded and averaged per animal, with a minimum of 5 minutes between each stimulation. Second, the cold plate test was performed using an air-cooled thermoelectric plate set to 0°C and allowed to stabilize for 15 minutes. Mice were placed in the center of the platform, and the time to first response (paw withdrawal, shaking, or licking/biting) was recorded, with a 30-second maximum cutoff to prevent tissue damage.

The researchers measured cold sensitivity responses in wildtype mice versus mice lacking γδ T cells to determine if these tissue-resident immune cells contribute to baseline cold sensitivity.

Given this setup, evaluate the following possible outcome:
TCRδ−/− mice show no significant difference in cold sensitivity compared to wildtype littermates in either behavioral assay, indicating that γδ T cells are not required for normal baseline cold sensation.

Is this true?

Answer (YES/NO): YES